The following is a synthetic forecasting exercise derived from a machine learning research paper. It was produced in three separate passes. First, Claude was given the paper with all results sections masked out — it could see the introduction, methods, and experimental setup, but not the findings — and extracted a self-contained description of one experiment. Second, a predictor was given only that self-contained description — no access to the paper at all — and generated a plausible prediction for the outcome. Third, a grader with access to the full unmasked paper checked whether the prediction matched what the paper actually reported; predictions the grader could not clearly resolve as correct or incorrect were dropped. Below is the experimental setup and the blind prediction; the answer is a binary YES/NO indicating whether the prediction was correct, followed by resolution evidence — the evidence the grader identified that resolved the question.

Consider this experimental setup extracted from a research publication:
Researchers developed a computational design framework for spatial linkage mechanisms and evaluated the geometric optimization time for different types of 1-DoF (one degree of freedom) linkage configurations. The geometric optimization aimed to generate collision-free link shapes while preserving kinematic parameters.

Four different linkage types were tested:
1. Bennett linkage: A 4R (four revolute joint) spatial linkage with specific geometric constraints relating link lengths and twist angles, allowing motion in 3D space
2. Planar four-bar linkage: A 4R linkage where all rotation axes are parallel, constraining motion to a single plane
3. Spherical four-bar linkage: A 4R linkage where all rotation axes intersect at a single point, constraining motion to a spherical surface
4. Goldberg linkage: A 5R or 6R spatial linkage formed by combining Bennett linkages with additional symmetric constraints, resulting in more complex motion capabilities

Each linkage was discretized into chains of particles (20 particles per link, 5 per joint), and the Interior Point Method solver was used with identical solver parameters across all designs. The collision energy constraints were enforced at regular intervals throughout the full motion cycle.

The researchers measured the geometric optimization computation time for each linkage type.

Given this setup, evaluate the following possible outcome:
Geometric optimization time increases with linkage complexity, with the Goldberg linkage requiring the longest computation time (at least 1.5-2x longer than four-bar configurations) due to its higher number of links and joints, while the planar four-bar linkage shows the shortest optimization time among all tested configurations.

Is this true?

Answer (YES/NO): YES